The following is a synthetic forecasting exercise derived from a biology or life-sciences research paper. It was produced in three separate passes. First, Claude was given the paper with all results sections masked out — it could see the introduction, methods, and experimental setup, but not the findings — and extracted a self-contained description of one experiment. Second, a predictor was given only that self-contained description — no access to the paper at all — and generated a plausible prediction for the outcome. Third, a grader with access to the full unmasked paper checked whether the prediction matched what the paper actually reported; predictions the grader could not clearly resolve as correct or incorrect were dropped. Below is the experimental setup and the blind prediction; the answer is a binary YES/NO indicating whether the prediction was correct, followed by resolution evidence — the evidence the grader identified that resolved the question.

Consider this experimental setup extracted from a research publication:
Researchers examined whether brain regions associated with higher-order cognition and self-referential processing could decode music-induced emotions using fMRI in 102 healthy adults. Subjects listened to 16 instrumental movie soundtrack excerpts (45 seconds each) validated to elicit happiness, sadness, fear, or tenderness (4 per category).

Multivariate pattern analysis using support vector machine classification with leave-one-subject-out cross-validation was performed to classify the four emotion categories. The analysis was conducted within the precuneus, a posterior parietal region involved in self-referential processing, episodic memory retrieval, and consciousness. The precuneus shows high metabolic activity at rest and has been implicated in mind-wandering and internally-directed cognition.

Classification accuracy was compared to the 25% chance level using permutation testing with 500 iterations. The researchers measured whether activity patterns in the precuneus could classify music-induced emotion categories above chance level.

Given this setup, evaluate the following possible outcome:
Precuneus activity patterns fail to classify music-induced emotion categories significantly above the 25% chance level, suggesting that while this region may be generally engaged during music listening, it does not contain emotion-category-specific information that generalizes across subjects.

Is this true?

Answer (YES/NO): NO